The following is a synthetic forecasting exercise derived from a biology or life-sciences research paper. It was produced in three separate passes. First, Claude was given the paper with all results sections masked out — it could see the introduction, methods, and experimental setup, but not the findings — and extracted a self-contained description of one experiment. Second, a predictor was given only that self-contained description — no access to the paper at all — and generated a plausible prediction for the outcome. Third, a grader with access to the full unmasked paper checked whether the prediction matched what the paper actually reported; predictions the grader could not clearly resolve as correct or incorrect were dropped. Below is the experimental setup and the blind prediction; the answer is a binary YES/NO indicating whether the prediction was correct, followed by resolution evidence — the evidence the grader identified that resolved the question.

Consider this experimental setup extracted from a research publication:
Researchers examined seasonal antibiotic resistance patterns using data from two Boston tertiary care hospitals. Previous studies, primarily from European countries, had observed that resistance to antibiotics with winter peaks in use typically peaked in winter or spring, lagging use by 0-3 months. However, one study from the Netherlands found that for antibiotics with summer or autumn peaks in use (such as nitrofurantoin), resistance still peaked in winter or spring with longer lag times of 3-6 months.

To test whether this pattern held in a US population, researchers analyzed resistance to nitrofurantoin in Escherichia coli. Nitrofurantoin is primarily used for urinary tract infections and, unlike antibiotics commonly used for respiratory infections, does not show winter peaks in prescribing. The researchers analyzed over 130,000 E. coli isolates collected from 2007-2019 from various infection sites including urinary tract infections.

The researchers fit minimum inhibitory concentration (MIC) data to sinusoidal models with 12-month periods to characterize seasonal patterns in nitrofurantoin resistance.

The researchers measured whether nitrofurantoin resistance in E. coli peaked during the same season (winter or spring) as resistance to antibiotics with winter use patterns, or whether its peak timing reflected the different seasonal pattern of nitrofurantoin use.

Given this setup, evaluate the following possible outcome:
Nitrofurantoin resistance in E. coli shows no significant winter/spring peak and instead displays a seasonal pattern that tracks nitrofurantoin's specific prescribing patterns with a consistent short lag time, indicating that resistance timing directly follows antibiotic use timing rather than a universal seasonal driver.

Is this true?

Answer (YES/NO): NO